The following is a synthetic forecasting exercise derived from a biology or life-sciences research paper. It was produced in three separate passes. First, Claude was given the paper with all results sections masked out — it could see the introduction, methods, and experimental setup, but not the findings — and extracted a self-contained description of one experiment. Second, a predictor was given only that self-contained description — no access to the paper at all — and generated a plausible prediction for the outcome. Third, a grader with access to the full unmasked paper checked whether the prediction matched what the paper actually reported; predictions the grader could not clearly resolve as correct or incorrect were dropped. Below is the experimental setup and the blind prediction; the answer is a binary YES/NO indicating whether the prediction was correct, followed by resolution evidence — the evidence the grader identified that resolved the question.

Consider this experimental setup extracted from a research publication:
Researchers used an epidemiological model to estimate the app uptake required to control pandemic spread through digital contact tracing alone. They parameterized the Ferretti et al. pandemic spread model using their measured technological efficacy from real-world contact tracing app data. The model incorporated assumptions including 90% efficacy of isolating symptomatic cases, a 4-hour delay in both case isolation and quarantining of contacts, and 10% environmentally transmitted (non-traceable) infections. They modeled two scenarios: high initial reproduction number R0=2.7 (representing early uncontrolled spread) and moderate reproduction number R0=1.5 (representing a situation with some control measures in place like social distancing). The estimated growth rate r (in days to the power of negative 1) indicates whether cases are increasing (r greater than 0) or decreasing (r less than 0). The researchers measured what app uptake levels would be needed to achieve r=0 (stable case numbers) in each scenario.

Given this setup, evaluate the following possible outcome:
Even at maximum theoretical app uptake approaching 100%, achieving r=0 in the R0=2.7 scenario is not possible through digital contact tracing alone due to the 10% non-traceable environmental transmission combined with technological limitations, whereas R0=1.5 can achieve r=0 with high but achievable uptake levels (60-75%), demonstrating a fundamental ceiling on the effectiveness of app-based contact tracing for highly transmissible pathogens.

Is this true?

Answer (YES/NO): NO